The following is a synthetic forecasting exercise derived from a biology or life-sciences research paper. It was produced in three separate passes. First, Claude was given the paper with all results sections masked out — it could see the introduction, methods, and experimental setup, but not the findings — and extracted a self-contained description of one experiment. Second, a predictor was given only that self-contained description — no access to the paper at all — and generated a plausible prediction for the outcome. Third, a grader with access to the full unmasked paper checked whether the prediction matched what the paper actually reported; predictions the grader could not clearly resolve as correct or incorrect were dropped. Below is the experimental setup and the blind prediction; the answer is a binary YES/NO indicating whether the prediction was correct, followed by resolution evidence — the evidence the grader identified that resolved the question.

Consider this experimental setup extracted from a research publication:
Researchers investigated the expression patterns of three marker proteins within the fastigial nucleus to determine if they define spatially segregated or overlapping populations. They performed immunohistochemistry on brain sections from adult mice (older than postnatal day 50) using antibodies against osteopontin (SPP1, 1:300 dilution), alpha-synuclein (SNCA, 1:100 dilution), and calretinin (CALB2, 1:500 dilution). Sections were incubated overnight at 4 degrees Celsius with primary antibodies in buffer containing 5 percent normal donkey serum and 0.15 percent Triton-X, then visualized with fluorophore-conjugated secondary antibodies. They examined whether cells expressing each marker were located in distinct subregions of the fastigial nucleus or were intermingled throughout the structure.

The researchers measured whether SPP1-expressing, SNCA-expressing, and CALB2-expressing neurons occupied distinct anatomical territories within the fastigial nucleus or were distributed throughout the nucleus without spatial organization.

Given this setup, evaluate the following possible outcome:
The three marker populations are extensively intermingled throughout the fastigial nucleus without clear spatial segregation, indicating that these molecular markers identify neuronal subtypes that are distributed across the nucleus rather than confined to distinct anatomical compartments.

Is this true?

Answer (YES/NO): NO